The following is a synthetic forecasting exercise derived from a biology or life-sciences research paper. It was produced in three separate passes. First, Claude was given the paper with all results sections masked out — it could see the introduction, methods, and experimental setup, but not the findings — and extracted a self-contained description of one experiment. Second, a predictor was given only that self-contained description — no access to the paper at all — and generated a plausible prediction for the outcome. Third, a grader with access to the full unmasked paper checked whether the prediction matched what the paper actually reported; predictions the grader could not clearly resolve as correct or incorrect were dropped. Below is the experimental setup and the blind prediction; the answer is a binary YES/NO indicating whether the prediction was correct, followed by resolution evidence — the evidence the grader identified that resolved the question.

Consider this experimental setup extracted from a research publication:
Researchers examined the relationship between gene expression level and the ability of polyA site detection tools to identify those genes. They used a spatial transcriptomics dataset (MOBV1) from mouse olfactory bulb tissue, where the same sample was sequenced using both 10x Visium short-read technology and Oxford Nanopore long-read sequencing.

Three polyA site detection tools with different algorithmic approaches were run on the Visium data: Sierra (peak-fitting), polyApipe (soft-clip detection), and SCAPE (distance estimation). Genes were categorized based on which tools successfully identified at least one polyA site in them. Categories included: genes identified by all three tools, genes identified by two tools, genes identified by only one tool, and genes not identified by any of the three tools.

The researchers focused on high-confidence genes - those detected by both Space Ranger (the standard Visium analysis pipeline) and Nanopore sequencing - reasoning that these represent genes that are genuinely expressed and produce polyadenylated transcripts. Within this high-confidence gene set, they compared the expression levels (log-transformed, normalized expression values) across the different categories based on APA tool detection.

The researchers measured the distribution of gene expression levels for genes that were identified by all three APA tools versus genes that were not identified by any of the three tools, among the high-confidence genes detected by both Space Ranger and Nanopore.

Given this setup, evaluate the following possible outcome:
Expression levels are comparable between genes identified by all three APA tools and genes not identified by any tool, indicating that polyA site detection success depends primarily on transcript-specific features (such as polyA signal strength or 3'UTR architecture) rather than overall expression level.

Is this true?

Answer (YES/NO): NO